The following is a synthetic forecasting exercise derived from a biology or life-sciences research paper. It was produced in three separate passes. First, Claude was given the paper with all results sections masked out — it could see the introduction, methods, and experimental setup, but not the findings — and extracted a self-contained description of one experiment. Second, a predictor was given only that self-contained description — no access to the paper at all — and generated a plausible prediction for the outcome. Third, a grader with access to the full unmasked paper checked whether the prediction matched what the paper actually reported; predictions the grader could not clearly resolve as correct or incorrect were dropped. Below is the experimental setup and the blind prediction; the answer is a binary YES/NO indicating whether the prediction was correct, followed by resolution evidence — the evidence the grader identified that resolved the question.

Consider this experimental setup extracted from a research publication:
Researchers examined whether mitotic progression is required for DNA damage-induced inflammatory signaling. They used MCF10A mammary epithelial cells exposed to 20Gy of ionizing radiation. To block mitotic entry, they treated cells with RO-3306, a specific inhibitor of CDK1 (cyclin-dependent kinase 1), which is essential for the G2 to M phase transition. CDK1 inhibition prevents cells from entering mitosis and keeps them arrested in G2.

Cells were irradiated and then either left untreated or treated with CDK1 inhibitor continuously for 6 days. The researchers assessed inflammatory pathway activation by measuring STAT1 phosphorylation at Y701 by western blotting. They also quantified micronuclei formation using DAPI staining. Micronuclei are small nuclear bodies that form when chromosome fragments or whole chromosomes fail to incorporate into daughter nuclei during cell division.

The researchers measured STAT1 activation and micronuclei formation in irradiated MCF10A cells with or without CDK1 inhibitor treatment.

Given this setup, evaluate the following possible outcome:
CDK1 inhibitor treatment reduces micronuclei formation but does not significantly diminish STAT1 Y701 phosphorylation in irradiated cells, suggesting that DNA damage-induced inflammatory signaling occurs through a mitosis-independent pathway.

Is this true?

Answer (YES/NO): NO